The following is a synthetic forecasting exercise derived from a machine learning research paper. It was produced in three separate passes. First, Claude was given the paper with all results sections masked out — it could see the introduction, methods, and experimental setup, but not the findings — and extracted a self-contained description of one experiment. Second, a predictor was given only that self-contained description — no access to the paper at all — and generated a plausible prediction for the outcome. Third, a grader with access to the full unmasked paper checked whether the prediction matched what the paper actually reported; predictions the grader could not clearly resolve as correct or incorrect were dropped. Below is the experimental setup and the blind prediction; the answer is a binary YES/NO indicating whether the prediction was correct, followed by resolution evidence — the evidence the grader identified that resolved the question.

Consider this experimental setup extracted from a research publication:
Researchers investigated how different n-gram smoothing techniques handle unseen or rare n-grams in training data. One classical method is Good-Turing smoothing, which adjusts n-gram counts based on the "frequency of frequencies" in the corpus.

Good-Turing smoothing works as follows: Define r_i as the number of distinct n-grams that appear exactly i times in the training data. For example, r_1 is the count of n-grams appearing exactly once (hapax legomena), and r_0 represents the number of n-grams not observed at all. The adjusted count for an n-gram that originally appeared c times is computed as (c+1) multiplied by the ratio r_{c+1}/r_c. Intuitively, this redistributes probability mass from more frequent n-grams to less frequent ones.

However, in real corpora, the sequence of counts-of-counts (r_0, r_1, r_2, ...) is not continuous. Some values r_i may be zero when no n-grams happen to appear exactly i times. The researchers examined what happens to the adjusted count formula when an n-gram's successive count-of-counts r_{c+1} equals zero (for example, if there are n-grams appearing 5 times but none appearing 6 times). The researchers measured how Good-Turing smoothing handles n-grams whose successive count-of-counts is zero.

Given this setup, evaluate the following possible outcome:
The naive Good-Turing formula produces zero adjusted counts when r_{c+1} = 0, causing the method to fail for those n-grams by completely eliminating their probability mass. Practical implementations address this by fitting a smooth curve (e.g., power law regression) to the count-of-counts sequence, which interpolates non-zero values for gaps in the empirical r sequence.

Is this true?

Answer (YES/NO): NO